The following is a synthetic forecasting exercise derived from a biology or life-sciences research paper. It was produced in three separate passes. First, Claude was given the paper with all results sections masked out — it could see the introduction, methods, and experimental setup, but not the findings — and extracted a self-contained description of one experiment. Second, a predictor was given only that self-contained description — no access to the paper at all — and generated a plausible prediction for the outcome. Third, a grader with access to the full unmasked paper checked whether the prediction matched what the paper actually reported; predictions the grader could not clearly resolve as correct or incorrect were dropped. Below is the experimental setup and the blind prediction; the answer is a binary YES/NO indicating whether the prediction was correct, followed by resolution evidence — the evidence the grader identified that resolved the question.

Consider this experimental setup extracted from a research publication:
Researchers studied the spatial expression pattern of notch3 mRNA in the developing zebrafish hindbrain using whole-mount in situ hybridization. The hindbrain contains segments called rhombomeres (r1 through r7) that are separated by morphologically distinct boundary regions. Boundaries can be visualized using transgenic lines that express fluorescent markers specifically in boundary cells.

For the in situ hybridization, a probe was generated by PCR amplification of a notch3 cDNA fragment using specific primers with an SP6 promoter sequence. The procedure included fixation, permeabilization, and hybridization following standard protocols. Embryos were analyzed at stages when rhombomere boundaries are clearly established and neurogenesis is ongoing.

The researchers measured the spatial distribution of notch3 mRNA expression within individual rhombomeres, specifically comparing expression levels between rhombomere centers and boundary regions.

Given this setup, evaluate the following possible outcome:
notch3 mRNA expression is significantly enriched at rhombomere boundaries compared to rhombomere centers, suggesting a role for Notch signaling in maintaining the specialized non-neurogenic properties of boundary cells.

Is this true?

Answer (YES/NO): NO